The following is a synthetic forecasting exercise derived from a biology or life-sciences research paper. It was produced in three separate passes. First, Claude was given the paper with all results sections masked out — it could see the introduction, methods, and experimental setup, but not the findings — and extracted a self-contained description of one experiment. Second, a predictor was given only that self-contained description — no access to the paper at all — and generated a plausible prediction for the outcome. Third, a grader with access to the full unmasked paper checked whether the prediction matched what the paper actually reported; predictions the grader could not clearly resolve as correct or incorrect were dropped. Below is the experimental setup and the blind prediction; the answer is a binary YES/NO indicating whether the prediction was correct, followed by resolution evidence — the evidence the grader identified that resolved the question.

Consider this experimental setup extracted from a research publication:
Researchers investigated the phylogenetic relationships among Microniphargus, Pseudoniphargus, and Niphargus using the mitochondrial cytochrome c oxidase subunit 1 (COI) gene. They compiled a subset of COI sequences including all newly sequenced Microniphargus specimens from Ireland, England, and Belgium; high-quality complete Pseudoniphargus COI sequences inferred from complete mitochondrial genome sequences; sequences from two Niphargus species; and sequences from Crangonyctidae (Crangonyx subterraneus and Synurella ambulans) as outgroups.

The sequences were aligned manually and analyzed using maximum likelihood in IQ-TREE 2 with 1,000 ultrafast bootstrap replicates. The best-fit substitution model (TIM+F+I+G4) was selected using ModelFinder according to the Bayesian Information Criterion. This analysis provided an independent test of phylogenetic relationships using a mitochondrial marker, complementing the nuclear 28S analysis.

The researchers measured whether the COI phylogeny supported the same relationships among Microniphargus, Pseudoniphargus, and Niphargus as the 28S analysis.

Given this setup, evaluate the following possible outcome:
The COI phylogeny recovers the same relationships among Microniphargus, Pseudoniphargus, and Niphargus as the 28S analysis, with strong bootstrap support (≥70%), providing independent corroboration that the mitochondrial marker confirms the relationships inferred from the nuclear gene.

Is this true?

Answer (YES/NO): YES